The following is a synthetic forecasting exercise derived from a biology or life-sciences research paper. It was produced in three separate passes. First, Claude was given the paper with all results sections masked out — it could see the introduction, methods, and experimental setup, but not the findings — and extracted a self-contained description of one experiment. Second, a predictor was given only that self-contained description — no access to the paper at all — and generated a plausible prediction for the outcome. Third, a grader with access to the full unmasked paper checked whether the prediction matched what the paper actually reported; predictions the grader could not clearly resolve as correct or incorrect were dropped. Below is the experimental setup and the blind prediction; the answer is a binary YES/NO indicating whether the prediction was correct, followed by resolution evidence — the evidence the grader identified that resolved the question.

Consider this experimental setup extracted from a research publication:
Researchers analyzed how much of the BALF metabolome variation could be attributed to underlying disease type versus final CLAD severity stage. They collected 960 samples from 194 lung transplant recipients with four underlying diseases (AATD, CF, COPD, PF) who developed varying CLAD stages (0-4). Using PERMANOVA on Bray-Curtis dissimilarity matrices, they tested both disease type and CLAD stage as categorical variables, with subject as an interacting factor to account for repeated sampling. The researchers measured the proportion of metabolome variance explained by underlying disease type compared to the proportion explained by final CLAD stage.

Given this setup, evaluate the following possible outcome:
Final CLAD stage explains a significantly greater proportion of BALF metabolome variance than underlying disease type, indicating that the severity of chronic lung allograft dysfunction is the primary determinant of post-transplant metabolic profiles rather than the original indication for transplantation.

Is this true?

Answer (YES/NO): NO